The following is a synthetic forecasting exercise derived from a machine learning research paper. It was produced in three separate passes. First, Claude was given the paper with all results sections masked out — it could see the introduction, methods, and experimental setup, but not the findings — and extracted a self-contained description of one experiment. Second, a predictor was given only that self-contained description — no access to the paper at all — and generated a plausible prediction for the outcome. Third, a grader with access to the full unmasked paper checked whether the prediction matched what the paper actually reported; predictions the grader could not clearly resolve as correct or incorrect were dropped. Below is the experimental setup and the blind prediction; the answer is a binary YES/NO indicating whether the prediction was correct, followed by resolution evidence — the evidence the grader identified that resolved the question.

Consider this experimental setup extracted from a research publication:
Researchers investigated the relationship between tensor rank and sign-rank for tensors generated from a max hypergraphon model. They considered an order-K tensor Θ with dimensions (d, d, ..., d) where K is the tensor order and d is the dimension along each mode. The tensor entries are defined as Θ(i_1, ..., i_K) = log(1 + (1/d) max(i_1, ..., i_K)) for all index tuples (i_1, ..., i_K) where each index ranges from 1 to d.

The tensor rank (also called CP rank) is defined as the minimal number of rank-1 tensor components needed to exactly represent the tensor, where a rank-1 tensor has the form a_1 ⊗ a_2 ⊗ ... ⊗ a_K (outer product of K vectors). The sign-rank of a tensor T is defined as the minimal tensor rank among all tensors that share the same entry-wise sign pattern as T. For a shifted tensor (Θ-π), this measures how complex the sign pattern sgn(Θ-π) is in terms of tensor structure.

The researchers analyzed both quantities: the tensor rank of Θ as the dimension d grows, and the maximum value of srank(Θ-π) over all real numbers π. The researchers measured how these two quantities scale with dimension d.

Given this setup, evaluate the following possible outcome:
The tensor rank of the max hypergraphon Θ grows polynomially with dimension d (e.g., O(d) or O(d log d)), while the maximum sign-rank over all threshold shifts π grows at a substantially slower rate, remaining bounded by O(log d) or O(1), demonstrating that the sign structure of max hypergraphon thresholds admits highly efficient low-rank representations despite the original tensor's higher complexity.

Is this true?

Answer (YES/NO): YES